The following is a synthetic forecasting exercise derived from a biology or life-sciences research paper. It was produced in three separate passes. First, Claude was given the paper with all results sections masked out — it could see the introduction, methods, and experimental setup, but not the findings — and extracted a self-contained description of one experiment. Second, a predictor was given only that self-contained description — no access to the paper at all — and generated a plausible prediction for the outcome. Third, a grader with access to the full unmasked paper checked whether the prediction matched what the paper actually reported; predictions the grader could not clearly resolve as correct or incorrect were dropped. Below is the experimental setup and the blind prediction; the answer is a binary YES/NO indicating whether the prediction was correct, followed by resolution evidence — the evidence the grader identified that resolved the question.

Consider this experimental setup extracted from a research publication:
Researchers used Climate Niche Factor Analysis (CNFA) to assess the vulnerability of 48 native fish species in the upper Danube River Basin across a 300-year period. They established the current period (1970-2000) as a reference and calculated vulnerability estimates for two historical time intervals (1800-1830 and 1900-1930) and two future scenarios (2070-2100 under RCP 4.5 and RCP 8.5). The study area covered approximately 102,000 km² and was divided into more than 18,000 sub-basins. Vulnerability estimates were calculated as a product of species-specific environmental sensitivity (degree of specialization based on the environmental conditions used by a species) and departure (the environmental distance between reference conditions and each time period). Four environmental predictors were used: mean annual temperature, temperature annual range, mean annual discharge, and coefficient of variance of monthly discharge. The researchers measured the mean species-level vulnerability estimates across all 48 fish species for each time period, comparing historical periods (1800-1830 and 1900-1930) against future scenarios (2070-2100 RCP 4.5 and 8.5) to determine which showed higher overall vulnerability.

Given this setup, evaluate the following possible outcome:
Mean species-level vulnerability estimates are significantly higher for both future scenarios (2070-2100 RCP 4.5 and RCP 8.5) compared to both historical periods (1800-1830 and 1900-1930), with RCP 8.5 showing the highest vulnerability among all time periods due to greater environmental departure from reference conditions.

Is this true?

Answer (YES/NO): NO